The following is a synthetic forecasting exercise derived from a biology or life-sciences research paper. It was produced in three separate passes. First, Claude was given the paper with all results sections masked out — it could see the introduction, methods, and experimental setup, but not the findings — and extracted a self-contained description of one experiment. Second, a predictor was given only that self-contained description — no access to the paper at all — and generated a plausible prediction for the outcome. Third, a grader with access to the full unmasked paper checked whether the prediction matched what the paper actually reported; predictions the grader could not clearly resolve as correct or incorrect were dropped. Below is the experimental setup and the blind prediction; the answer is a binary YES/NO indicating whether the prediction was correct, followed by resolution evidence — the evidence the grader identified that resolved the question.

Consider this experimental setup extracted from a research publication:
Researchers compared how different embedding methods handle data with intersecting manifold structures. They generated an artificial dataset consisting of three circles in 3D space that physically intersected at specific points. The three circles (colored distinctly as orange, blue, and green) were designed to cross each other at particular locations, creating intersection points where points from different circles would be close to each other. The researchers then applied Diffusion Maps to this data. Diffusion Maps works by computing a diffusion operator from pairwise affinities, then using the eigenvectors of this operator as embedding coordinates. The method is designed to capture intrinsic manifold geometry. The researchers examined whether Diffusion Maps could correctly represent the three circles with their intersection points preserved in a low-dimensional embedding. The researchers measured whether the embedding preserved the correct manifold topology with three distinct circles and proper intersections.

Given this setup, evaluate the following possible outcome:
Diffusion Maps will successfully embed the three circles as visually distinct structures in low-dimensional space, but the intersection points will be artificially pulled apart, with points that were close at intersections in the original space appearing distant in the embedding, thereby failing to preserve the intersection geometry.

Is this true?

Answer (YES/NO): NO